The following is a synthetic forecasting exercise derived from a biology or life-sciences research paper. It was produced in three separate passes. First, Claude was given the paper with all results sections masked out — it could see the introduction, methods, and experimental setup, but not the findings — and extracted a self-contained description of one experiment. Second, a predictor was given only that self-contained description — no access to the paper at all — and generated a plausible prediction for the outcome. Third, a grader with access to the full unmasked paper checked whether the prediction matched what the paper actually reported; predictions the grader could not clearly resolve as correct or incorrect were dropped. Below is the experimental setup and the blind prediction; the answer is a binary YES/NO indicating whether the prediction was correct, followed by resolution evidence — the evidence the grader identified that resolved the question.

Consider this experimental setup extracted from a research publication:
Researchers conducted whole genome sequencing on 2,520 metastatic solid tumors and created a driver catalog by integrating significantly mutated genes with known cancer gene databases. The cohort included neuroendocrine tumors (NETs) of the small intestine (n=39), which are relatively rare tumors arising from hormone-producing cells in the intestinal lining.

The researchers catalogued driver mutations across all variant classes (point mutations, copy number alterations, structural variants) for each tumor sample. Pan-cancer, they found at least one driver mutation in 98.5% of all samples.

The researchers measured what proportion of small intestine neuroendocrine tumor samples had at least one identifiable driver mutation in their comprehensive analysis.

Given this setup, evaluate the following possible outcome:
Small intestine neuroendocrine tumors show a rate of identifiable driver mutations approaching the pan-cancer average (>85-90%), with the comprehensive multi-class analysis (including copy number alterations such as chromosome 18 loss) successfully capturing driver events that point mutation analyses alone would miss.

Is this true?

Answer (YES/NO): NO